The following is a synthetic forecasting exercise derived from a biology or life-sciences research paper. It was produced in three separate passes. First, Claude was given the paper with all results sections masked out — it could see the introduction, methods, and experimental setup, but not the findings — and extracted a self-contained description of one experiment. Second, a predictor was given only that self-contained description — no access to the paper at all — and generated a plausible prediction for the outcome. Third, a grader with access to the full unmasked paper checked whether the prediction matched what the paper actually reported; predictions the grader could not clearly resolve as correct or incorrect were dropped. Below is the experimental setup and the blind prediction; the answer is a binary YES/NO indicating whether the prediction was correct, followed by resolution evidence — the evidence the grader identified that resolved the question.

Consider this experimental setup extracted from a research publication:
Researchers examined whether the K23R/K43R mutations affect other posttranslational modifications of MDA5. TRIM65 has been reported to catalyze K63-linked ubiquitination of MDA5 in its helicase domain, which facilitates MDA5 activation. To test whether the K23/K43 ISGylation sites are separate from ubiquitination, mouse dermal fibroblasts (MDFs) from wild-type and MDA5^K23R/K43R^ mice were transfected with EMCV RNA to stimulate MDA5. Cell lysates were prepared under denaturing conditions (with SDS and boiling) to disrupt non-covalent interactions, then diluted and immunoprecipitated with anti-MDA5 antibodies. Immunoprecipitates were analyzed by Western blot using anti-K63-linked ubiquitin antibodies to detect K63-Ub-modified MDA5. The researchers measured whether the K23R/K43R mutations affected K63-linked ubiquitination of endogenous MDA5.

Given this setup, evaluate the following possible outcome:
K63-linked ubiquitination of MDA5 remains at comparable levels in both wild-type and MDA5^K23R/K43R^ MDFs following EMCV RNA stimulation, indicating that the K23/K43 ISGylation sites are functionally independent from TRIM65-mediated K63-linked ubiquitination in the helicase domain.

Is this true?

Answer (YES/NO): YES